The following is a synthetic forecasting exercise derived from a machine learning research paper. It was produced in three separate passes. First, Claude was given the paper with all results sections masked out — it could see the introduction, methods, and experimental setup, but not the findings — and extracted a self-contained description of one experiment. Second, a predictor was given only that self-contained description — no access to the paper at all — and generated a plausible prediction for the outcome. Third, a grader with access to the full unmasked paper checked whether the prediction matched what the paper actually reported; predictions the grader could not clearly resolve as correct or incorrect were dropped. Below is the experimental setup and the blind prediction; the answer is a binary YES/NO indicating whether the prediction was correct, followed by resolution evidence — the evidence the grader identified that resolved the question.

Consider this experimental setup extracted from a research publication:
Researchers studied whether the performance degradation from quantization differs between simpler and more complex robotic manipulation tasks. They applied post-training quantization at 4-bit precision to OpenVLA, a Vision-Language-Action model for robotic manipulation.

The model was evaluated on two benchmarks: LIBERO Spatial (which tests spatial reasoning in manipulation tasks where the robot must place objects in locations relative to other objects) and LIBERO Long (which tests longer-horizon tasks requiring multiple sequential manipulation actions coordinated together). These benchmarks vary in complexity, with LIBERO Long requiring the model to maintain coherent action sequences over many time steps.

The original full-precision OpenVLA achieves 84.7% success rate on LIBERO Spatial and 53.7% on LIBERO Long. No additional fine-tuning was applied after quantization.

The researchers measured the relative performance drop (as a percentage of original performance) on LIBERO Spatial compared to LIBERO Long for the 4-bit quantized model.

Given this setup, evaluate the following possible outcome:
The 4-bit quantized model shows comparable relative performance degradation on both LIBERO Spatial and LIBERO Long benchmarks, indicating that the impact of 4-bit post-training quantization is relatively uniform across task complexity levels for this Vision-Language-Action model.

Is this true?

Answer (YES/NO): NO